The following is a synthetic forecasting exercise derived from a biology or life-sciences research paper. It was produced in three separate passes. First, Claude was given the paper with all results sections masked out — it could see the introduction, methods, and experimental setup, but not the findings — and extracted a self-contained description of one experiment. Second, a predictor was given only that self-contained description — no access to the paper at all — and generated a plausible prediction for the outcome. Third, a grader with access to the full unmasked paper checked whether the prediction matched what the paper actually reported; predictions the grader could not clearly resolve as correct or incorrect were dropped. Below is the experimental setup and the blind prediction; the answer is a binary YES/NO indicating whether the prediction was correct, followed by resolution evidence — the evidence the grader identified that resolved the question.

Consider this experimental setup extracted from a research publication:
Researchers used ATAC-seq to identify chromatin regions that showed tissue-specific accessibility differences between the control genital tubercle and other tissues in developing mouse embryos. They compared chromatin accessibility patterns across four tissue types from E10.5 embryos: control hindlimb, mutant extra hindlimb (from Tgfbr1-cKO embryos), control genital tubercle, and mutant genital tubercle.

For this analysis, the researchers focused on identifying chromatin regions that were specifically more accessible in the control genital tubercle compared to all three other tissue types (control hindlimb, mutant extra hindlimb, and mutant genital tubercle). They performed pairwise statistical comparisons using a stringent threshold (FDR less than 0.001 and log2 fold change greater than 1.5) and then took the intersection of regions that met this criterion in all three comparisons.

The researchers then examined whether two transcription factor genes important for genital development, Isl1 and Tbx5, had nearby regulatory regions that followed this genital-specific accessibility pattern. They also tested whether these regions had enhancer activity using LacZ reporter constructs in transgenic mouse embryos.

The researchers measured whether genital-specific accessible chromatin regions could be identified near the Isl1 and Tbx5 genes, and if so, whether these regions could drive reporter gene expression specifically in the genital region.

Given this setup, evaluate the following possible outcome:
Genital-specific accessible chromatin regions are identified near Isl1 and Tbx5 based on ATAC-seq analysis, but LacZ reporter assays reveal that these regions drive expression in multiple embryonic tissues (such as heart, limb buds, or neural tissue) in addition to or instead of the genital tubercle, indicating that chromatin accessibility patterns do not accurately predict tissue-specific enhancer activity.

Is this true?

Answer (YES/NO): NO